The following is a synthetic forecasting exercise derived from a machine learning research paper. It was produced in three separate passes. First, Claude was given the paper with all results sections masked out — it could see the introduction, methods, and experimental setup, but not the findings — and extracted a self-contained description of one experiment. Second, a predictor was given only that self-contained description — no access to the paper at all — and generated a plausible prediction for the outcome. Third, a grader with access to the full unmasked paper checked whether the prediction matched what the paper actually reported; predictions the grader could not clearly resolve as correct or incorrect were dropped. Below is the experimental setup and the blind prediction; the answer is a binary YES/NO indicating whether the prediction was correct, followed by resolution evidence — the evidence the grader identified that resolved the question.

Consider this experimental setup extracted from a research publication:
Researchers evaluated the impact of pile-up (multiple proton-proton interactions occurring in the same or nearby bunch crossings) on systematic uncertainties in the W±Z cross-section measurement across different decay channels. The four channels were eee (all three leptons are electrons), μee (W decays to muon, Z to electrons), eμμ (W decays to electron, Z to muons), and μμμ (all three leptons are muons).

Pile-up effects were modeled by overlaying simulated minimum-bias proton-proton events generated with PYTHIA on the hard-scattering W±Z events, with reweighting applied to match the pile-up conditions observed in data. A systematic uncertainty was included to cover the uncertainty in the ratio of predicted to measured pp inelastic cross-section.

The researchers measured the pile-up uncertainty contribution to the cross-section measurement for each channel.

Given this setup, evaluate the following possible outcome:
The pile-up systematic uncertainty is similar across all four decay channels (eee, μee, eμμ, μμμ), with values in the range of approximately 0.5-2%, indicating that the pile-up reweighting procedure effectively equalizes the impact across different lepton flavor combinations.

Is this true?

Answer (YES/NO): NO